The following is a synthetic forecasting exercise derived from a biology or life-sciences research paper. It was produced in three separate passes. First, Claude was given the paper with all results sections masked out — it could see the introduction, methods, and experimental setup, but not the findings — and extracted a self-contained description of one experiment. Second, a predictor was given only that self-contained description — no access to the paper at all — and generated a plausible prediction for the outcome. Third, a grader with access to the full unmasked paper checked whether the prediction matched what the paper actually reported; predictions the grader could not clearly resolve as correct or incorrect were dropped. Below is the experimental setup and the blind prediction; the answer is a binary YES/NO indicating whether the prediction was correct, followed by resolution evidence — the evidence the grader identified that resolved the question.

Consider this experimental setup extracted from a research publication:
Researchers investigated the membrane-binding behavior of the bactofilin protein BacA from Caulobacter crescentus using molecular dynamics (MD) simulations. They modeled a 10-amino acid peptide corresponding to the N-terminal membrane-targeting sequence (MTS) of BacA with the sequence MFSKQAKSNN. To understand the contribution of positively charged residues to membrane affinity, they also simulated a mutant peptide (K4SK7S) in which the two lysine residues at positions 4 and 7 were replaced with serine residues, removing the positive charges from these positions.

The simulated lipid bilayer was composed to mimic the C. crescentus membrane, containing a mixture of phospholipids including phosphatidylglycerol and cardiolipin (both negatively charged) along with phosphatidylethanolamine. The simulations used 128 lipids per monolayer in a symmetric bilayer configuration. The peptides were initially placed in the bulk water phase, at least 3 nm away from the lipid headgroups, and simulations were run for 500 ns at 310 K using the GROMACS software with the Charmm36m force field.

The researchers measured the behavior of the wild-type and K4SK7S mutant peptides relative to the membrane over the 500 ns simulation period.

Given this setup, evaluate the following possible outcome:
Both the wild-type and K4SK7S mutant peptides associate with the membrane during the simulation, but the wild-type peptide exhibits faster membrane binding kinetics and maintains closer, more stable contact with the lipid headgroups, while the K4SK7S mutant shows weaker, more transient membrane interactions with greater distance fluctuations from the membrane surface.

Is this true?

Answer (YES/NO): NO